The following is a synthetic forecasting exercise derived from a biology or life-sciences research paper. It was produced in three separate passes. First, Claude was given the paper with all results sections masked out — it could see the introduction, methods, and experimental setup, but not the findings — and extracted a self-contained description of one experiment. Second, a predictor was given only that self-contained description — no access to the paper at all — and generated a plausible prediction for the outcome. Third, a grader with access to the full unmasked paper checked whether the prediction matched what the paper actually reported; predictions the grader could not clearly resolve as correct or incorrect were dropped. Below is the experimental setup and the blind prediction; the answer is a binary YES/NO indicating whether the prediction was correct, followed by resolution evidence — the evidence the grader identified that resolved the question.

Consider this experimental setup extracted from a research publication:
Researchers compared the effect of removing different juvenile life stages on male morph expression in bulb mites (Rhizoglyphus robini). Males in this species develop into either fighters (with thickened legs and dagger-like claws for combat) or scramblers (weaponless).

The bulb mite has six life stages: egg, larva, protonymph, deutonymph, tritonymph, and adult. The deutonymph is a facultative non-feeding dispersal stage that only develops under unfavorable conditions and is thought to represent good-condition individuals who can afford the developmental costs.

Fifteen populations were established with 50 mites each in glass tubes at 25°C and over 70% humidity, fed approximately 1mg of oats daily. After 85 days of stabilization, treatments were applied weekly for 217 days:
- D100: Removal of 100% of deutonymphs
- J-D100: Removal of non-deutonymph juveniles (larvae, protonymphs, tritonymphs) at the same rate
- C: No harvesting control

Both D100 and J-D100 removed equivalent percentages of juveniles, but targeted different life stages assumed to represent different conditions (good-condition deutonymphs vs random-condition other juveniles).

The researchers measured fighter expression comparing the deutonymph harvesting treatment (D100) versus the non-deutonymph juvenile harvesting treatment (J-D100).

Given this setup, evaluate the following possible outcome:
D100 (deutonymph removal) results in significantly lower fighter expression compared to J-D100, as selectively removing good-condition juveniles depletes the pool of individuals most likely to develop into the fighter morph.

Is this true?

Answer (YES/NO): YES